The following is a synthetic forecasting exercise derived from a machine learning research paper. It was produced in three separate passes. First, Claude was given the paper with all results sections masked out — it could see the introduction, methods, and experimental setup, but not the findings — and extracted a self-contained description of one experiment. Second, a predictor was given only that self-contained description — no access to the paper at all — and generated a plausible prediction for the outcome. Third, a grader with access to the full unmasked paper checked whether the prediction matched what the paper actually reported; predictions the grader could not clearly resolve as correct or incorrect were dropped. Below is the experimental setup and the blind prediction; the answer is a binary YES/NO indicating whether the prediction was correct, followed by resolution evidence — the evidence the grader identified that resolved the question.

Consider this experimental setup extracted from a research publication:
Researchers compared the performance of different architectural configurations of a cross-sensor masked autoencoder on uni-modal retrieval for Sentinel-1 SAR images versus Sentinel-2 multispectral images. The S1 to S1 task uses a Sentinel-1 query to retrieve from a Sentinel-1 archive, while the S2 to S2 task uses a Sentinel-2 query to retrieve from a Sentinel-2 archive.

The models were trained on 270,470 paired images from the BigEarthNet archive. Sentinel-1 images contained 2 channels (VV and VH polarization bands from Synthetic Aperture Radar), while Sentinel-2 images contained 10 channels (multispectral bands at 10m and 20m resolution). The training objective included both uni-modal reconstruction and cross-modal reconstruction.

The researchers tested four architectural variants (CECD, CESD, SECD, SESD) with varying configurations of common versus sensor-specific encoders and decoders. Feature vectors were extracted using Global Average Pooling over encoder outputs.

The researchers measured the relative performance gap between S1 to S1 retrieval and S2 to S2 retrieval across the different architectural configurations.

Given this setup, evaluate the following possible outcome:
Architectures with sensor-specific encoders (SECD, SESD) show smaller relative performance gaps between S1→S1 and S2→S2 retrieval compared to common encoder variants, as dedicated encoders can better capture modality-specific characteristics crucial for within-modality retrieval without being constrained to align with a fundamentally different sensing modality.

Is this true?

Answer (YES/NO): NO